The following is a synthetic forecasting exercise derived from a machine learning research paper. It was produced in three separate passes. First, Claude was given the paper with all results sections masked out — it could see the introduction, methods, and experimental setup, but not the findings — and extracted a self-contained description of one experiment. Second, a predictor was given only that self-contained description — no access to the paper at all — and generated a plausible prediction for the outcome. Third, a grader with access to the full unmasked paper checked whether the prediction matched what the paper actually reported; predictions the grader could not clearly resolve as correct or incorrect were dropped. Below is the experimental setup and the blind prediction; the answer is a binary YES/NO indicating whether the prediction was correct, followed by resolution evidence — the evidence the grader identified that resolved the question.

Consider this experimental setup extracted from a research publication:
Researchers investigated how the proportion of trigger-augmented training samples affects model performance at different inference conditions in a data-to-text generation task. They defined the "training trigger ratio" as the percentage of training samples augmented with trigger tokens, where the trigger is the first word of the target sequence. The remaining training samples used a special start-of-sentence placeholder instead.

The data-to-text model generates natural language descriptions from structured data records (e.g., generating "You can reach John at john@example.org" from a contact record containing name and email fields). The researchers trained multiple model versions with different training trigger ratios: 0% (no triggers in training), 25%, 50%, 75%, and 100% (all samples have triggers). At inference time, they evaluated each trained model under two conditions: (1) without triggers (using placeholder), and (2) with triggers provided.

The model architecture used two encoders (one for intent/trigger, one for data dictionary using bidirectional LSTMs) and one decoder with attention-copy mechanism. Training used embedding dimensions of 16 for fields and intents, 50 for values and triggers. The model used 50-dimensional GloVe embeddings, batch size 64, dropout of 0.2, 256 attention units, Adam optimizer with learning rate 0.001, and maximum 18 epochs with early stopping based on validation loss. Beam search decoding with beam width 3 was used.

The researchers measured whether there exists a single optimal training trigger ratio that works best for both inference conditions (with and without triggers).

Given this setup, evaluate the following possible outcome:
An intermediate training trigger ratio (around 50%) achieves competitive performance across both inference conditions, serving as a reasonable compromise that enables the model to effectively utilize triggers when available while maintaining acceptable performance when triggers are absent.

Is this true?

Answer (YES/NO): NO